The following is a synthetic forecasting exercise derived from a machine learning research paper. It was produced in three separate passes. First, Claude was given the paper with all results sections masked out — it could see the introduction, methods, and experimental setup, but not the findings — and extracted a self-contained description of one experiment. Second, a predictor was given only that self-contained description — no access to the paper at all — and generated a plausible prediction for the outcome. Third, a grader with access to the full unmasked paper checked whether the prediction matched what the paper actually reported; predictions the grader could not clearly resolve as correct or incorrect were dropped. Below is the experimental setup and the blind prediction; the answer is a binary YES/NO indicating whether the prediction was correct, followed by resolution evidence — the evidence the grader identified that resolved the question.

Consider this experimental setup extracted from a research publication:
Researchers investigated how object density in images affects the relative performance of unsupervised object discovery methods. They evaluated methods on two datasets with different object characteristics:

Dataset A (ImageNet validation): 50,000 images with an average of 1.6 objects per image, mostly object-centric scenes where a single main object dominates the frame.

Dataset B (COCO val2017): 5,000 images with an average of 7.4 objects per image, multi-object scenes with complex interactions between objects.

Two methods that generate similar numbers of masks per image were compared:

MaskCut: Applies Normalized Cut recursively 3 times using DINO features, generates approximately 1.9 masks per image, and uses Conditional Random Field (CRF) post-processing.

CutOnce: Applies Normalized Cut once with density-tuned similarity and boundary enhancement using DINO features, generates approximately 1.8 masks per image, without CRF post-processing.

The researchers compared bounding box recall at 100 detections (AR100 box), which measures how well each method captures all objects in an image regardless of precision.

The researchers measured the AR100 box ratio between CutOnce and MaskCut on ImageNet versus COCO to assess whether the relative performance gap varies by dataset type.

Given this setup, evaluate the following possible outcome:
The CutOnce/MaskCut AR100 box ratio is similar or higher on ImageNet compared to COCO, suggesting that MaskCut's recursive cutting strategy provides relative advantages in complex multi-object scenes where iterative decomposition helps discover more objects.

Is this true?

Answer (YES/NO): YES